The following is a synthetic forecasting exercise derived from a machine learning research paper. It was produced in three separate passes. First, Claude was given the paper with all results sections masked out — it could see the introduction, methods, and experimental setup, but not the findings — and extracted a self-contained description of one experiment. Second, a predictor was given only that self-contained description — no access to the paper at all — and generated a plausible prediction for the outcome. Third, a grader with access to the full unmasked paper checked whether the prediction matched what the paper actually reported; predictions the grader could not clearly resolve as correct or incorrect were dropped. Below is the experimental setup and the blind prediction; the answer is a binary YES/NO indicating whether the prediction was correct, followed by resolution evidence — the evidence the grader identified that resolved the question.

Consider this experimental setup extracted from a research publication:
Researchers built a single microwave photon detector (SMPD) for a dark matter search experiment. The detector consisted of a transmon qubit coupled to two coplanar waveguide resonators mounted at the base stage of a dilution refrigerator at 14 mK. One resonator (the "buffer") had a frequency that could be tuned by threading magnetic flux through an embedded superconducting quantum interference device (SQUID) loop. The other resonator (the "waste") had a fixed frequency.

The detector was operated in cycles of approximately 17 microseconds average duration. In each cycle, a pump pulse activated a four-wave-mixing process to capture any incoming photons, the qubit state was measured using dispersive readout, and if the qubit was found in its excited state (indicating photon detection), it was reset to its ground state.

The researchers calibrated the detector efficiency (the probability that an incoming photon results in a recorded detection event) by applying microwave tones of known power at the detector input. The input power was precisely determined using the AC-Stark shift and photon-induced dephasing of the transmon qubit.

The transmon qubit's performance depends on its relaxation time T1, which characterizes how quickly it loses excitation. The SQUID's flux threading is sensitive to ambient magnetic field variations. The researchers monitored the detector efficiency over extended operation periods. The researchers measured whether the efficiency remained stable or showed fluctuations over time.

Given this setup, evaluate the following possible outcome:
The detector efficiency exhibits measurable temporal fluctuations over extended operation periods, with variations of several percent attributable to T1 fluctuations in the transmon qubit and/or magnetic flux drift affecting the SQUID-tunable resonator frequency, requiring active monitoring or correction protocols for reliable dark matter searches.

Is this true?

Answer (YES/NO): YES